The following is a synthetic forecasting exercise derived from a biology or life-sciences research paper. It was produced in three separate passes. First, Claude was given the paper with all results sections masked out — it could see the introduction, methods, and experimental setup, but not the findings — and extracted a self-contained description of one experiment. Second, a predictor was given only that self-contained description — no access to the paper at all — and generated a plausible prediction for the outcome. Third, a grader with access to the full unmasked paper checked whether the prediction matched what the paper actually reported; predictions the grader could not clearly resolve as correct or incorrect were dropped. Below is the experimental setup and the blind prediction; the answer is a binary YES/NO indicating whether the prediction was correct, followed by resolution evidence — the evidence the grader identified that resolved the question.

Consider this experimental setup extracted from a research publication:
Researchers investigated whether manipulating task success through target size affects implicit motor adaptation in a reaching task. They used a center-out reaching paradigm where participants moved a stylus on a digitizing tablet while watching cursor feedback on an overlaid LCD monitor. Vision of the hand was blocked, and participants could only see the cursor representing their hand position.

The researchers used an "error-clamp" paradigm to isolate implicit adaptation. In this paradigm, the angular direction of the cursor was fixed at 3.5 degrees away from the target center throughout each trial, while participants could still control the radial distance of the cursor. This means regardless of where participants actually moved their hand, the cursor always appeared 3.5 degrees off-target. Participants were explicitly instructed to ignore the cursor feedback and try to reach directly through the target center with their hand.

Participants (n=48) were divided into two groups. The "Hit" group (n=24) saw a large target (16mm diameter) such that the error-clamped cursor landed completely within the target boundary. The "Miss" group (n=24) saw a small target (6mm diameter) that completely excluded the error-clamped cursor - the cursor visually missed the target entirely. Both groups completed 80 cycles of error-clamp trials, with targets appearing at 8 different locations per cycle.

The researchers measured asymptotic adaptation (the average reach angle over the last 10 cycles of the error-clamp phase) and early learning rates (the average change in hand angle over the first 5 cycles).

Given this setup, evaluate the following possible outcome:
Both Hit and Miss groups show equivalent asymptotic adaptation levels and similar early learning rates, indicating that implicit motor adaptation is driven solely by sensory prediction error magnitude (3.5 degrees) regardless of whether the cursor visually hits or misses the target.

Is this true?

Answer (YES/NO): YES